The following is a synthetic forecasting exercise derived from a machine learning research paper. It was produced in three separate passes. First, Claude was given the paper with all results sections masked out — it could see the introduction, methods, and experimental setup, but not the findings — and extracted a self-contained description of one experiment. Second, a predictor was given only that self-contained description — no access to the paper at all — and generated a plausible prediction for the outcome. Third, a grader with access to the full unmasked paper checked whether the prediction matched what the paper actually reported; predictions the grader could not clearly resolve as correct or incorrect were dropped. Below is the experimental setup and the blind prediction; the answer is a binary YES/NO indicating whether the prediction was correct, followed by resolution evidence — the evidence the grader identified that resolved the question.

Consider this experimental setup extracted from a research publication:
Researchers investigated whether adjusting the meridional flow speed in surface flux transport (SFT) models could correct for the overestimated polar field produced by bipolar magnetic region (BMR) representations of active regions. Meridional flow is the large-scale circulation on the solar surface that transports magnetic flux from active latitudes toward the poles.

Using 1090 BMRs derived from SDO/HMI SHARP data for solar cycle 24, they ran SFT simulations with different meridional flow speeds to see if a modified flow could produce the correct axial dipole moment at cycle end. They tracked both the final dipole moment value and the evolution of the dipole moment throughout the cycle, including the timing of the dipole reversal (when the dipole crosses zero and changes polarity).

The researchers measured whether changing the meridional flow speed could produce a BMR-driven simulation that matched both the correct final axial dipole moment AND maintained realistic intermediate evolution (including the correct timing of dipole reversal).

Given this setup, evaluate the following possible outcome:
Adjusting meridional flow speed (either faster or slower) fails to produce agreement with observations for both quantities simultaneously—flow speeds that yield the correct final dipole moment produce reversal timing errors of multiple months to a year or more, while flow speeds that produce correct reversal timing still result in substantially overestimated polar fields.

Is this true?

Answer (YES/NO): NO